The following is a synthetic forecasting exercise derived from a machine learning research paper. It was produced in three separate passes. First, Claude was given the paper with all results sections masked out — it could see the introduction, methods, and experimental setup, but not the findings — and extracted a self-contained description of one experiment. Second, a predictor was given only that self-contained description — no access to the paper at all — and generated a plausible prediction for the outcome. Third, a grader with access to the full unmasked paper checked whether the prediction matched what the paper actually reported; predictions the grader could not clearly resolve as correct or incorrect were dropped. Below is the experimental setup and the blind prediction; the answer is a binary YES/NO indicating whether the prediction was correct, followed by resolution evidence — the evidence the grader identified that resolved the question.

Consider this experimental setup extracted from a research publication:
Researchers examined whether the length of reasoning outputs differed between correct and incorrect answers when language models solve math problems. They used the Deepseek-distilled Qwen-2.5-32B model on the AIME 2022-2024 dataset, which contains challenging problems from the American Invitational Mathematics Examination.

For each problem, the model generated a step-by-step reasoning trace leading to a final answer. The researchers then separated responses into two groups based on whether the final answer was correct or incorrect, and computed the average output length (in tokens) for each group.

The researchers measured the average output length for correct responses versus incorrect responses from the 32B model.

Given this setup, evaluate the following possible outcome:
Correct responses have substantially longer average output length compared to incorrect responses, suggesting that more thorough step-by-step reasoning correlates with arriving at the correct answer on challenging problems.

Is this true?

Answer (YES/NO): NO